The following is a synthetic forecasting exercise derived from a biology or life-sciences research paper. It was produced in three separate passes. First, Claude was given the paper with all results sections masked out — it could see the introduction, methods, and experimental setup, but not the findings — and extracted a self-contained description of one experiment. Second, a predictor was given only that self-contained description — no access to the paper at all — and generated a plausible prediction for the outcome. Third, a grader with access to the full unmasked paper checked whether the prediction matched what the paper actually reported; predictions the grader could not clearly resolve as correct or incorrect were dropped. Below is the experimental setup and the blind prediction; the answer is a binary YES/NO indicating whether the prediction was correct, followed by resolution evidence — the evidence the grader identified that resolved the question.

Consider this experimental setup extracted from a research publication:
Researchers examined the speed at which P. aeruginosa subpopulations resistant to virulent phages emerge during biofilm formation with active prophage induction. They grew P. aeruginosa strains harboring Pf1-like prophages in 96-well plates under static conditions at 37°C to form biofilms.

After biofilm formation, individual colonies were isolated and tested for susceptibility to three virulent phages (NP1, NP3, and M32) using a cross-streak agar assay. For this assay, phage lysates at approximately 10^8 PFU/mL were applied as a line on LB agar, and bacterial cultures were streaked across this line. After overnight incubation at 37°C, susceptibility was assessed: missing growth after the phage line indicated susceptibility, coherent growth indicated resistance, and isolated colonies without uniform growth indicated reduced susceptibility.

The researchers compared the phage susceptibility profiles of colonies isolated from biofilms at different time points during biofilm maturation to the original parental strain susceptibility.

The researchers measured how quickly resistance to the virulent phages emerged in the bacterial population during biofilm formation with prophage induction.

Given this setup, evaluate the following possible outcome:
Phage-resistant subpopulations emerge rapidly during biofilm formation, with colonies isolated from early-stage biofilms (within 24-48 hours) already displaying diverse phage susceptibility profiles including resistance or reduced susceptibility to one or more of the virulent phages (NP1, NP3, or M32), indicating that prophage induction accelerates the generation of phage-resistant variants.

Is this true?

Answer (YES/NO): YES